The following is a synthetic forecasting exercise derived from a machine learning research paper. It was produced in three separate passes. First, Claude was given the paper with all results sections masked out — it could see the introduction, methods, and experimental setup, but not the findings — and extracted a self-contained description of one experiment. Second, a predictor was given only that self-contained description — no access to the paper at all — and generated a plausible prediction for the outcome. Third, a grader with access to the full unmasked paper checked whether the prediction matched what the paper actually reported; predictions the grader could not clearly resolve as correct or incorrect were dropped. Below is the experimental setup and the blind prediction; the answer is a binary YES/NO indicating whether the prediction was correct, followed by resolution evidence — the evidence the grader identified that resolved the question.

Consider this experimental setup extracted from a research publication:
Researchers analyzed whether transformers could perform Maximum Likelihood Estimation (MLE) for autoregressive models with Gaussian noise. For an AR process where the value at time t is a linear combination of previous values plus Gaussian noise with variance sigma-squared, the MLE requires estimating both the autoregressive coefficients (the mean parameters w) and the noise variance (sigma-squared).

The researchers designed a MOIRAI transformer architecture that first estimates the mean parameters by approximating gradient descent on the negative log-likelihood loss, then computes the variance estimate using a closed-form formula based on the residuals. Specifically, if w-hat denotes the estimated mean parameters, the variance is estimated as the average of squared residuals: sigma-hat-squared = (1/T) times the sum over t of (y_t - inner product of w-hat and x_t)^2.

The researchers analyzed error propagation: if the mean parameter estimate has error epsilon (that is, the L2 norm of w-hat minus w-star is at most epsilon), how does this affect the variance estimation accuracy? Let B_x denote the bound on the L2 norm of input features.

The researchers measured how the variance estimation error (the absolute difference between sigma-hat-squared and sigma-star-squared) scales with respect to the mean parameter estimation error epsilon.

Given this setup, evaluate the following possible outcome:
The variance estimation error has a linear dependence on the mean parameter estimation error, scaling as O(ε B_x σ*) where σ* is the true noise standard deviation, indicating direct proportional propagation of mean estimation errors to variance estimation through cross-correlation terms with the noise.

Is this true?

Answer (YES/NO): NO